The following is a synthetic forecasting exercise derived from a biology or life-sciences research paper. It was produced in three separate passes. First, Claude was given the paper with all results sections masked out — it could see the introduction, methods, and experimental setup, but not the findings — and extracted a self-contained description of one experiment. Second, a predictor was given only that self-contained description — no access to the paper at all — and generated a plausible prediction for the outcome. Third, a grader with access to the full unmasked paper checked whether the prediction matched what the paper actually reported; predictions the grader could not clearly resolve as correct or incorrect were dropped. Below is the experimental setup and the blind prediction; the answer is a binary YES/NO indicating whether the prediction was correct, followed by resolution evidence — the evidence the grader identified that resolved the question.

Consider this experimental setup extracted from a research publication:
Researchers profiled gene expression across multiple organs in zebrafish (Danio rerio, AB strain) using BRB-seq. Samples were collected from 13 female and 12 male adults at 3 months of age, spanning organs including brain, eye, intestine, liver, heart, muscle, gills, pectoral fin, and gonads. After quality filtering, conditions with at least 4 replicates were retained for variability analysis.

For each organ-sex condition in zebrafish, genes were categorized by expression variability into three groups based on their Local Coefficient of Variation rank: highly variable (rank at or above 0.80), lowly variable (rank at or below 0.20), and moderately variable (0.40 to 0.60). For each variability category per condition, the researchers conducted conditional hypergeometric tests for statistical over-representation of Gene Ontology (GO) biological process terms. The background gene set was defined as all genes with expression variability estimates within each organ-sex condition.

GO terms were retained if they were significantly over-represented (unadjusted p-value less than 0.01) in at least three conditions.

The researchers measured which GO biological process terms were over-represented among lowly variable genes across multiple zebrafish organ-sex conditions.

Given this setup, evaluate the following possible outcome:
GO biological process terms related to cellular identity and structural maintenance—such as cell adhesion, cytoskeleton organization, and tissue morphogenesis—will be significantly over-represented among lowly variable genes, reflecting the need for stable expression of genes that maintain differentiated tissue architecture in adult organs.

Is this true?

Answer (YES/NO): NO